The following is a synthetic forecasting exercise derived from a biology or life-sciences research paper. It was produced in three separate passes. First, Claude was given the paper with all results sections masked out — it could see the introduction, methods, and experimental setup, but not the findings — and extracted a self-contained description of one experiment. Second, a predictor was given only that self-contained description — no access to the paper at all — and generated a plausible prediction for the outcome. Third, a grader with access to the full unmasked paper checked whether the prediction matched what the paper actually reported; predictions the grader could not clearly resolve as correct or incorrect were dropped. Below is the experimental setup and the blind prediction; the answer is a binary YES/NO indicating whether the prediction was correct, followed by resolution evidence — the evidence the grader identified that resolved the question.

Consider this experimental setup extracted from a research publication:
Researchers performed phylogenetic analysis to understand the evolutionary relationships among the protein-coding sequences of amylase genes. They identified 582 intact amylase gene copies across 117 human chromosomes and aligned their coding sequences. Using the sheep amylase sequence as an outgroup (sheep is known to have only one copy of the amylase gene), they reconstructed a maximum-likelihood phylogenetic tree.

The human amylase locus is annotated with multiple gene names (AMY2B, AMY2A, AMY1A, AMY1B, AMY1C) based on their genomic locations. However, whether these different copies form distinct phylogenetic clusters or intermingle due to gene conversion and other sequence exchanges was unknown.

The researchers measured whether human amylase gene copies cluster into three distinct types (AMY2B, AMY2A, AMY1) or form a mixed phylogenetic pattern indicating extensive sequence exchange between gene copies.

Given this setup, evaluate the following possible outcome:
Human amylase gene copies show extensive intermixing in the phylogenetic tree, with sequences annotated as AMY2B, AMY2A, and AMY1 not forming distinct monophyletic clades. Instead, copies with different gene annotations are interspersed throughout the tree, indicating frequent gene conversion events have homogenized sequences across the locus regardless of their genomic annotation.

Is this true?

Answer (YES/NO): NO